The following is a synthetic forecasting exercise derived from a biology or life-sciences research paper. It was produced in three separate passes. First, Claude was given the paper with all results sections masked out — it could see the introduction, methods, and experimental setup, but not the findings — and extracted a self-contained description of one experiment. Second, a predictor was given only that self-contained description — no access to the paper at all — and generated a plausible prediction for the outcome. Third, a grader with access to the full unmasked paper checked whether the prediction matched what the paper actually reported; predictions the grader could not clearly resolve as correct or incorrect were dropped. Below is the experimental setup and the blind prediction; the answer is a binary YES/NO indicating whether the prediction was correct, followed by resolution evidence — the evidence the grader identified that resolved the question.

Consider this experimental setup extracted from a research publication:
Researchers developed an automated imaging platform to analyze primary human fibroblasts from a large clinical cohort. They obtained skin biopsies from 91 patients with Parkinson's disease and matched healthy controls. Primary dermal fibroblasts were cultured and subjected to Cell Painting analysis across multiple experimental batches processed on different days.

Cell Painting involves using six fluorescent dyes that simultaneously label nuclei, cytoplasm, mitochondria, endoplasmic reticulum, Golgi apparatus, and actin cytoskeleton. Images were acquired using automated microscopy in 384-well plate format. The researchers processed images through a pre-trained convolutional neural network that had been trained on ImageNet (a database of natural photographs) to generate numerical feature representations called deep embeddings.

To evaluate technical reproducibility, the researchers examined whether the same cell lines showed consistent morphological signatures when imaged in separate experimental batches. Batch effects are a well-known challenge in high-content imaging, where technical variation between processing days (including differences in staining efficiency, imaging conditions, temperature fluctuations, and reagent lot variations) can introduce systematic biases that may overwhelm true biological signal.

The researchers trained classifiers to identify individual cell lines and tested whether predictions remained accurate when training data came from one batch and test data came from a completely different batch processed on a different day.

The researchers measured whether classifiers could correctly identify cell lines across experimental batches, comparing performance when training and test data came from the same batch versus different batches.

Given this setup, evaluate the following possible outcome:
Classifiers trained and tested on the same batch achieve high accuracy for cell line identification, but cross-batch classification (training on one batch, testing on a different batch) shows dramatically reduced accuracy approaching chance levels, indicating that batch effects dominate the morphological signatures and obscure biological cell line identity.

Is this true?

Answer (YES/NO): NO